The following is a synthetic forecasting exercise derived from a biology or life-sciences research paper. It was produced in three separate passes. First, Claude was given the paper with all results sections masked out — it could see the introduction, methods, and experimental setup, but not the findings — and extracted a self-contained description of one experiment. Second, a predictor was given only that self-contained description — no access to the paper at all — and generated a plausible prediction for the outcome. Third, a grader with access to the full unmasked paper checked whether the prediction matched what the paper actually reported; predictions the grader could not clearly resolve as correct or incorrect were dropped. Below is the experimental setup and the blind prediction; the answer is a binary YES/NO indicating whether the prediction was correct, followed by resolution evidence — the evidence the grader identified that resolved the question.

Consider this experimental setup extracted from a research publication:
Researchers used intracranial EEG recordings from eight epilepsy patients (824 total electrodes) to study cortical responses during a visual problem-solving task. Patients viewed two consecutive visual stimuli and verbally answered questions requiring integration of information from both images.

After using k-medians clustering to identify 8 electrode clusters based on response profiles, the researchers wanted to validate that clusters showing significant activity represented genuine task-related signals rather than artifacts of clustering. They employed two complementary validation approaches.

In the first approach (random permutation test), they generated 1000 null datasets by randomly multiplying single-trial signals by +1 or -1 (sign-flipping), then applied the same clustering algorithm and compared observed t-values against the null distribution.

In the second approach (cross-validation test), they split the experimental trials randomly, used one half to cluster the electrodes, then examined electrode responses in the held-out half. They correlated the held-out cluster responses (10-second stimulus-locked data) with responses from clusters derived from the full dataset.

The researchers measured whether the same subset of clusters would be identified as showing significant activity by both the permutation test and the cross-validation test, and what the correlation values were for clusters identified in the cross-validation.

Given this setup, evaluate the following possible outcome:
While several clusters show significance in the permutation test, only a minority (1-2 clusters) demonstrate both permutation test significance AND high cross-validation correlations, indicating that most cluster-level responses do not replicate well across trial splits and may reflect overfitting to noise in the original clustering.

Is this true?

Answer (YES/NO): NO